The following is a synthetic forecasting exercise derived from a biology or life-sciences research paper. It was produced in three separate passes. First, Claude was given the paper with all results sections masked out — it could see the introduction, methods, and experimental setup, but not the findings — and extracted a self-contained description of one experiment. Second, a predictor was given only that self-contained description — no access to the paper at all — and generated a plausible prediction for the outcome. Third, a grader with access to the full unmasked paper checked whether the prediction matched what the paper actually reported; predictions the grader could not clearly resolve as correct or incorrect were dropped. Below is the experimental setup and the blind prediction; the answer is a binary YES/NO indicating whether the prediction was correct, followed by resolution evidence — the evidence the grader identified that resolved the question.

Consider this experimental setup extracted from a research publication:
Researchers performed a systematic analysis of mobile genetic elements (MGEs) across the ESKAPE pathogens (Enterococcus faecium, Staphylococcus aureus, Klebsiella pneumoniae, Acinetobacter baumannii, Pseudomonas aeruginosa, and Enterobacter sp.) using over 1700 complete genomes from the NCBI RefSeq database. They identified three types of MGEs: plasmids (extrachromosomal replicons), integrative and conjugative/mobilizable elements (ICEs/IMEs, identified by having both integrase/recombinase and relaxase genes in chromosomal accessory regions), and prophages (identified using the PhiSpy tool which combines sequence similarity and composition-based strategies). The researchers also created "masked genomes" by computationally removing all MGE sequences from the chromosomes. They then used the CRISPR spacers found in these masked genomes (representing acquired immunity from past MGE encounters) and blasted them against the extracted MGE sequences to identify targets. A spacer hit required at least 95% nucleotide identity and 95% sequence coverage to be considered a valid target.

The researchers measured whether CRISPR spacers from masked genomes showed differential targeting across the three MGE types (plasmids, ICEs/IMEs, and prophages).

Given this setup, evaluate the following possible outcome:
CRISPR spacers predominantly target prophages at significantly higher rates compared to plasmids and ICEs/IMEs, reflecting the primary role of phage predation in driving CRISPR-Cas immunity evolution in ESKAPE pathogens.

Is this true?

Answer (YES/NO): NO